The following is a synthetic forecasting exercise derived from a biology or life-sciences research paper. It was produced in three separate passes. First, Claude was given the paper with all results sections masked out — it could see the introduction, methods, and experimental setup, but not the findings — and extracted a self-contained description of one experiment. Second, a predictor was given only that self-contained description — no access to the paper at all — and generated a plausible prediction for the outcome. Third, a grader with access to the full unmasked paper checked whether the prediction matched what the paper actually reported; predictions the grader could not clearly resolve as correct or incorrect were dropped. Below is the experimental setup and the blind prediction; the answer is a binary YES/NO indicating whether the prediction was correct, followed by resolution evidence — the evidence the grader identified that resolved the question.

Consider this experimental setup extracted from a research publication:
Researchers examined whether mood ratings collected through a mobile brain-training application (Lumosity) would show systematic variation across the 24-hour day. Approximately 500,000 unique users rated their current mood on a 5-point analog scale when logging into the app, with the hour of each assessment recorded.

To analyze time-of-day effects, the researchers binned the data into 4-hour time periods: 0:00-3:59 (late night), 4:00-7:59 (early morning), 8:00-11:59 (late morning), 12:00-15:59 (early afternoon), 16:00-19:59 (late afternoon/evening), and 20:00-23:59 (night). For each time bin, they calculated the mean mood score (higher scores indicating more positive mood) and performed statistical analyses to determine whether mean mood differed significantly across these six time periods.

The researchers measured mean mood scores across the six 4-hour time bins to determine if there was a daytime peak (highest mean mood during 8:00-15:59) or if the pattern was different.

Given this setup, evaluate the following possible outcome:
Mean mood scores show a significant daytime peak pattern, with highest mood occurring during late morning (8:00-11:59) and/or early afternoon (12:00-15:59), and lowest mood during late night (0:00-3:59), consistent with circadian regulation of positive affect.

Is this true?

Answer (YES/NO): NO